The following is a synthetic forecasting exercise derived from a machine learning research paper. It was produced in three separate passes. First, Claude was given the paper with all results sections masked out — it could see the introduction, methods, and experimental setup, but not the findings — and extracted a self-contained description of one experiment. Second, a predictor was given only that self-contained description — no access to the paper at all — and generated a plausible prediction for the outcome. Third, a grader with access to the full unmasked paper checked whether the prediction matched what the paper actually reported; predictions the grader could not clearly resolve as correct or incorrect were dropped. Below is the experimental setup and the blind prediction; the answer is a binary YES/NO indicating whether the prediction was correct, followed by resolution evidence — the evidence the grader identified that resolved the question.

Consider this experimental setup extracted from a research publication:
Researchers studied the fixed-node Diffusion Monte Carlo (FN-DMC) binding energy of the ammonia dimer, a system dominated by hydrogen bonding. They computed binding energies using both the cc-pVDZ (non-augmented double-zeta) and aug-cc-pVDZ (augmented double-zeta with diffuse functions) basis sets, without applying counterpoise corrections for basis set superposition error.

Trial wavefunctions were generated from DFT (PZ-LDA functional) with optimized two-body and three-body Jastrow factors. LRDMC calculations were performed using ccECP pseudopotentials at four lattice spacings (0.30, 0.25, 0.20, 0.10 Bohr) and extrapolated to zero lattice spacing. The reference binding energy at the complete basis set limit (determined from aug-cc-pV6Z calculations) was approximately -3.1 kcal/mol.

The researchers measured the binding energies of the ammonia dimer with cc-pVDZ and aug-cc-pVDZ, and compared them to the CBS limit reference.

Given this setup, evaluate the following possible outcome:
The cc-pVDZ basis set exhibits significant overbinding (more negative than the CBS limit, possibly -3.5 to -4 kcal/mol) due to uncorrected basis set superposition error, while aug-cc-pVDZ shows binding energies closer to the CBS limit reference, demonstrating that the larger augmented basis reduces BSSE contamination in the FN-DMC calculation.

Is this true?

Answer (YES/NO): NO